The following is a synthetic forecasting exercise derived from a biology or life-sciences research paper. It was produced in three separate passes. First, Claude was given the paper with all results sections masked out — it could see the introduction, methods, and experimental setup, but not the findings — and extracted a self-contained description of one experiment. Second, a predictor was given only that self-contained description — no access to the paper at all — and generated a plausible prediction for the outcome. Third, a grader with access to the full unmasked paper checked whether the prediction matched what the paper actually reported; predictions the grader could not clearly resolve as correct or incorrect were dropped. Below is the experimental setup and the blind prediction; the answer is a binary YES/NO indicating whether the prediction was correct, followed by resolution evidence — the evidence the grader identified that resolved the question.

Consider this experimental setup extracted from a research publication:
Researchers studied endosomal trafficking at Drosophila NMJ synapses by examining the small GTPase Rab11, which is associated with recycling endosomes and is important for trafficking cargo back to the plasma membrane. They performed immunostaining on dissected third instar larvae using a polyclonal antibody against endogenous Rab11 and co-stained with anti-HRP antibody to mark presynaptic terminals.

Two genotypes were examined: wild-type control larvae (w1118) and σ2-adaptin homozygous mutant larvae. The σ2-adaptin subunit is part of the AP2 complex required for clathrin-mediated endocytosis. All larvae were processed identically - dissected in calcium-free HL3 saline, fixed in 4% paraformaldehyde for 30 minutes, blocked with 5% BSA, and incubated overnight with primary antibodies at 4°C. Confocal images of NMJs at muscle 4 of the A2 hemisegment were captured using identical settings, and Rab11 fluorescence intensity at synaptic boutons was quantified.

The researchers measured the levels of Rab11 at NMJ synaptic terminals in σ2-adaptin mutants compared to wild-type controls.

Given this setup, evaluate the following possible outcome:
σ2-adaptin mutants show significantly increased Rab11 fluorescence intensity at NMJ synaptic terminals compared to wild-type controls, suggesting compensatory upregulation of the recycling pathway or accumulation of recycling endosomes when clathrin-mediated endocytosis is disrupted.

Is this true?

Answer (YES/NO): NO